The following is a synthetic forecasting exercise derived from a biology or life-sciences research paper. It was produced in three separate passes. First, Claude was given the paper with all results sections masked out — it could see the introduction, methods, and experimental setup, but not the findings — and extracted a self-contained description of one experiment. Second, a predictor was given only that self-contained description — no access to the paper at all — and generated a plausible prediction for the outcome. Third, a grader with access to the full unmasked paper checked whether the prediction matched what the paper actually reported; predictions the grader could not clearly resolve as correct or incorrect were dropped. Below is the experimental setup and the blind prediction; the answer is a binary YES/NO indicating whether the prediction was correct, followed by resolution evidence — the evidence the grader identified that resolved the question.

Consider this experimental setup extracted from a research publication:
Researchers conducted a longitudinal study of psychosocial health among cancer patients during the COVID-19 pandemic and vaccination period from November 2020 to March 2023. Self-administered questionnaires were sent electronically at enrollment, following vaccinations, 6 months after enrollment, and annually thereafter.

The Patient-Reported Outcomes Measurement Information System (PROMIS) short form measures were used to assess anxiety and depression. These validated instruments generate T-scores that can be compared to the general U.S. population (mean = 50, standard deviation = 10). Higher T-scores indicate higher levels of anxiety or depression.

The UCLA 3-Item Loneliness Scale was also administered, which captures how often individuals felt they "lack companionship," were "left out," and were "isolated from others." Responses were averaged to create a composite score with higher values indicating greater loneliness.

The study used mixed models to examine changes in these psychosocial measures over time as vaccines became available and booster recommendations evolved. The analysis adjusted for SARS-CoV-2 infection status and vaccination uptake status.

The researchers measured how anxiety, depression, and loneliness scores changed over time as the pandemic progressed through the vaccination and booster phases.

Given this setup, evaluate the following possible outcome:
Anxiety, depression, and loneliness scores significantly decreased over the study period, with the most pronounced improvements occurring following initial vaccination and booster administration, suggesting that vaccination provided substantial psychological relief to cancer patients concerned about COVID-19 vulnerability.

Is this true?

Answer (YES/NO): NO